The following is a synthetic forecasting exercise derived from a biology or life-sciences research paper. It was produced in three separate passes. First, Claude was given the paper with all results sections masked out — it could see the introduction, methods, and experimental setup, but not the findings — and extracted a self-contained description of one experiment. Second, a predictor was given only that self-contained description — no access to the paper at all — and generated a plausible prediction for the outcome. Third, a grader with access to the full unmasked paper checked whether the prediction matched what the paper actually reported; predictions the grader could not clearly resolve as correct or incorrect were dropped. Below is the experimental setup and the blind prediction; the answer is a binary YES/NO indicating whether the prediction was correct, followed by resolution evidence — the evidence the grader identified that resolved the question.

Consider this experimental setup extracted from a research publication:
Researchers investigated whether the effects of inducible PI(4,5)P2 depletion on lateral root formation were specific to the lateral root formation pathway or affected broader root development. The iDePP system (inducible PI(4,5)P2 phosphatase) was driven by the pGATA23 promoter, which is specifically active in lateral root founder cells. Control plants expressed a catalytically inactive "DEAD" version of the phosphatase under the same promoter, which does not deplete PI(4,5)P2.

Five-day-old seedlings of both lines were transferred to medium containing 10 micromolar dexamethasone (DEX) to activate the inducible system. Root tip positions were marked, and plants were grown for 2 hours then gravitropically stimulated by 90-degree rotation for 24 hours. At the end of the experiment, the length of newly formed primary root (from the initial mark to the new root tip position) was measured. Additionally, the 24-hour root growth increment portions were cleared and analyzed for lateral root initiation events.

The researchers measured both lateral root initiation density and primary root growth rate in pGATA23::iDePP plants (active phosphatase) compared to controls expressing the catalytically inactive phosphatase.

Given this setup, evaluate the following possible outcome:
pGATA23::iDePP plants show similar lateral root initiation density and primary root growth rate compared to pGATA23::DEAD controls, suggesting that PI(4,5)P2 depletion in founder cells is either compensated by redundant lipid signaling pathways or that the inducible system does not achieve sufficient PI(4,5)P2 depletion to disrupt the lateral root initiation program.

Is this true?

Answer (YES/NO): NO